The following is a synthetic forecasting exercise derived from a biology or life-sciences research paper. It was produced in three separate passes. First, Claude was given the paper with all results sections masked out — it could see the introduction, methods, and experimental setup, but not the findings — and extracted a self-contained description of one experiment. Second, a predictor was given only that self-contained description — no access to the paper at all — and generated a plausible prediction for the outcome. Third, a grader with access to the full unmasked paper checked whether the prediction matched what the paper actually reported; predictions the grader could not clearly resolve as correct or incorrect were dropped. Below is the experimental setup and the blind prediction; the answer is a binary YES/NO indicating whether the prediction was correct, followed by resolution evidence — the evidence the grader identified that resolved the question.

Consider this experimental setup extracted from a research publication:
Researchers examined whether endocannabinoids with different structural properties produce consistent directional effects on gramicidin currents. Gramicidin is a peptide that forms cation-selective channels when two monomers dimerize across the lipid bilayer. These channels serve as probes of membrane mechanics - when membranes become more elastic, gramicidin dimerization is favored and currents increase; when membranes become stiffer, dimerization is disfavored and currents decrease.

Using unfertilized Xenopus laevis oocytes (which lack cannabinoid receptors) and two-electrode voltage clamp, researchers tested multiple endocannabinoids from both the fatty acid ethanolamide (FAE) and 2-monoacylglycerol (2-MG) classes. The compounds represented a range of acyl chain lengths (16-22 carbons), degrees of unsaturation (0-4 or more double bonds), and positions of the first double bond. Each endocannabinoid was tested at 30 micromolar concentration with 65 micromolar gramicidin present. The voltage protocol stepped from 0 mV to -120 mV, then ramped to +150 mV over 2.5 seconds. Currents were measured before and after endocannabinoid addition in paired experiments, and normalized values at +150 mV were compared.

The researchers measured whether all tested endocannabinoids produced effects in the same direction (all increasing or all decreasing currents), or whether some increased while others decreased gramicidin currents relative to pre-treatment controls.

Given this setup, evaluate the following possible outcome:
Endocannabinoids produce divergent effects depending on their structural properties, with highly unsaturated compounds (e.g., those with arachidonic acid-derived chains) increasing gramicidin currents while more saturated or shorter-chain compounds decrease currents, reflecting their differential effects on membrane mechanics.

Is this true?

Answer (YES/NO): NO